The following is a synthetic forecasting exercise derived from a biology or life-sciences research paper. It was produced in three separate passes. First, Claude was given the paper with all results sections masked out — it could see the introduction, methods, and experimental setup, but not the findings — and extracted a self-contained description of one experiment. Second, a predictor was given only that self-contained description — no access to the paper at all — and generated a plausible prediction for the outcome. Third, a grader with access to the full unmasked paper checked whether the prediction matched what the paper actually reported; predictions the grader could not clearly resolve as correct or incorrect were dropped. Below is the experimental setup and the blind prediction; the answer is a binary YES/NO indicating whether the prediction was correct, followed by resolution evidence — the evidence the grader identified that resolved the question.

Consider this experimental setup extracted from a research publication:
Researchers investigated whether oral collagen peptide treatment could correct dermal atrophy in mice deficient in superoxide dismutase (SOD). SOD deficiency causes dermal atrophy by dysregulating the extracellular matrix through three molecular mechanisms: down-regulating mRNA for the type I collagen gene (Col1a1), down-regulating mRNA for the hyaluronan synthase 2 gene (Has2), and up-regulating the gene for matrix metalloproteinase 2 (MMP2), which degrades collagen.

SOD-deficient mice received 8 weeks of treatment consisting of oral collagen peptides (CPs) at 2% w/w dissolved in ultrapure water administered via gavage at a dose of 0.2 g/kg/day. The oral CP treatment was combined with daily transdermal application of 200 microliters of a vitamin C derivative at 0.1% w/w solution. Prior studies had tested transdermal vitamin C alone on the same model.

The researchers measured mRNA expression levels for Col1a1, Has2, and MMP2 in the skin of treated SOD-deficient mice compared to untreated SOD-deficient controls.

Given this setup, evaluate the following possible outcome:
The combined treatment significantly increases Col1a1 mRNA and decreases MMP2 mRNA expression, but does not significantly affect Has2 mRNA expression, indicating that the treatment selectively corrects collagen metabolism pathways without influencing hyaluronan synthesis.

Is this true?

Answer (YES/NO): NO